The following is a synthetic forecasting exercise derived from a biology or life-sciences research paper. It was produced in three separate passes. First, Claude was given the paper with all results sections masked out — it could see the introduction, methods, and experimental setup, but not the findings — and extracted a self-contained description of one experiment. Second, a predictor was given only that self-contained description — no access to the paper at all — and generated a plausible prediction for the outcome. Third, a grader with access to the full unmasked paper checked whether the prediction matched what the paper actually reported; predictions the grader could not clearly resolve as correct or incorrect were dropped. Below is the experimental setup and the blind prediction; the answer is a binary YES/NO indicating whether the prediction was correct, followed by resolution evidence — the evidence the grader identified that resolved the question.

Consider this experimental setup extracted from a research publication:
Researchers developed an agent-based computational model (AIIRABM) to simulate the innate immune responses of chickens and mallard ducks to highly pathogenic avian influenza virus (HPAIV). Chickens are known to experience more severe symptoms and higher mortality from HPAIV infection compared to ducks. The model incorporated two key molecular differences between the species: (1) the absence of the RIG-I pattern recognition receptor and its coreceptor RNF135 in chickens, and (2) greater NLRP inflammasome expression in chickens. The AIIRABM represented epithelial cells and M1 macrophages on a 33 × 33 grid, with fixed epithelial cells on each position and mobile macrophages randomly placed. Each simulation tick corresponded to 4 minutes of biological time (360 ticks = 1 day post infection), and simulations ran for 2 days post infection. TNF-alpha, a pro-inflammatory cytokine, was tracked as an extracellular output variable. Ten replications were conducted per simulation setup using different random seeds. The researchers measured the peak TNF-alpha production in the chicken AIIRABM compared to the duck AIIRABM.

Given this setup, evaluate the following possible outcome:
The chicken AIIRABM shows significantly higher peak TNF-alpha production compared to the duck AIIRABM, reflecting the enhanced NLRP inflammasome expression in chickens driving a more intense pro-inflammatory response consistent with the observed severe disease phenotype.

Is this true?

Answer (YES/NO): YES